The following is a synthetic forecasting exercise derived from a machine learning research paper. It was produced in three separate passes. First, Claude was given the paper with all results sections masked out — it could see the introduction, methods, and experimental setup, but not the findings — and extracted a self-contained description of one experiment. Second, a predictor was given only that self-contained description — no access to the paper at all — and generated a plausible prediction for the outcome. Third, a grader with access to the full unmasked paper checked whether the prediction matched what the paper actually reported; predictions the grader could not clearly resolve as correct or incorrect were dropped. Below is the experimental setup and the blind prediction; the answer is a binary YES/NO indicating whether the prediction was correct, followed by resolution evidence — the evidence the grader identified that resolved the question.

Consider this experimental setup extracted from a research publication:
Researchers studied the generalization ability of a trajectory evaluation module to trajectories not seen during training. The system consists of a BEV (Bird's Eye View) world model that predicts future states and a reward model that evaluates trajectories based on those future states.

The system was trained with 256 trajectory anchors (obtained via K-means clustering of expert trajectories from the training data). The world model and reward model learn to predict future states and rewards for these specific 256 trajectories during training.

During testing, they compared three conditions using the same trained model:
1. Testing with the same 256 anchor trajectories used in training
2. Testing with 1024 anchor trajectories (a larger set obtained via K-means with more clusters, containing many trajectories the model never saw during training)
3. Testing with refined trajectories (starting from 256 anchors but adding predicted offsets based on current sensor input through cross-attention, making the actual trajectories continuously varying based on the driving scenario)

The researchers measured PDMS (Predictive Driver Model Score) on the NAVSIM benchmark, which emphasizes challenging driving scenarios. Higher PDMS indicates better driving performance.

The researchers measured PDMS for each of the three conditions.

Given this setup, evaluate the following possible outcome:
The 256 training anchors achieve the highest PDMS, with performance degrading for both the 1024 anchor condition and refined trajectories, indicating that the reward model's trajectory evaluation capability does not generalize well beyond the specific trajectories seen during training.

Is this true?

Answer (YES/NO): NO